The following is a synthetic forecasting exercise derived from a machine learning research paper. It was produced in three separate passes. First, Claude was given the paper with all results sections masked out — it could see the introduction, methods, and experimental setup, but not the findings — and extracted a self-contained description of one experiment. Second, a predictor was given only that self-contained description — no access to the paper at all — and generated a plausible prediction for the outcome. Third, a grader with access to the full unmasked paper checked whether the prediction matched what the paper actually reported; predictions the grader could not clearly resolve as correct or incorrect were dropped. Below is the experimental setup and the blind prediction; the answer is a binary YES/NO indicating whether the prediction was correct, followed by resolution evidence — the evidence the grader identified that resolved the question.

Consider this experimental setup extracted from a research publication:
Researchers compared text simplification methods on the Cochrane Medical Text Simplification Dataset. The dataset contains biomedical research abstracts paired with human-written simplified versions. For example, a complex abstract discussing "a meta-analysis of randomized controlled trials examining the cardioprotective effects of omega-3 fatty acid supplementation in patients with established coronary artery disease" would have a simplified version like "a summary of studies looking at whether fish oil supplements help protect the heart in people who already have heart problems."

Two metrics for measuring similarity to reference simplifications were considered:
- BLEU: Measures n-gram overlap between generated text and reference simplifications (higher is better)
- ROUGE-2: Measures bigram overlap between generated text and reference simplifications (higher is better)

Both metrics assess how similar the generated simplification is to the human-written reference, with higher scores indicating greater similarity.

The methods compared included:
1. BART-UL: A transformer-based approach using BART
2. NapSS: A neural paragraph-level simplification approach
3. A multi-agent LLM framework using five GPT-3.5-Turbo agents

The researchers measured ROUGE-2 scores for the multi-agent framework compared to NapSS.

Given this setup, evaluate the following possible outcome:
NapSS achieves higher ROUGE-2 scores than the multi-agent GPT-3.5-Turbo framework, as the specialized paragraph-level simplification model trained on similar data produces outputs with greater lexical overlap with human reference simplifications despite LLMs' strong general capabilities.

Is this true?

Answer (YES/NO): YES